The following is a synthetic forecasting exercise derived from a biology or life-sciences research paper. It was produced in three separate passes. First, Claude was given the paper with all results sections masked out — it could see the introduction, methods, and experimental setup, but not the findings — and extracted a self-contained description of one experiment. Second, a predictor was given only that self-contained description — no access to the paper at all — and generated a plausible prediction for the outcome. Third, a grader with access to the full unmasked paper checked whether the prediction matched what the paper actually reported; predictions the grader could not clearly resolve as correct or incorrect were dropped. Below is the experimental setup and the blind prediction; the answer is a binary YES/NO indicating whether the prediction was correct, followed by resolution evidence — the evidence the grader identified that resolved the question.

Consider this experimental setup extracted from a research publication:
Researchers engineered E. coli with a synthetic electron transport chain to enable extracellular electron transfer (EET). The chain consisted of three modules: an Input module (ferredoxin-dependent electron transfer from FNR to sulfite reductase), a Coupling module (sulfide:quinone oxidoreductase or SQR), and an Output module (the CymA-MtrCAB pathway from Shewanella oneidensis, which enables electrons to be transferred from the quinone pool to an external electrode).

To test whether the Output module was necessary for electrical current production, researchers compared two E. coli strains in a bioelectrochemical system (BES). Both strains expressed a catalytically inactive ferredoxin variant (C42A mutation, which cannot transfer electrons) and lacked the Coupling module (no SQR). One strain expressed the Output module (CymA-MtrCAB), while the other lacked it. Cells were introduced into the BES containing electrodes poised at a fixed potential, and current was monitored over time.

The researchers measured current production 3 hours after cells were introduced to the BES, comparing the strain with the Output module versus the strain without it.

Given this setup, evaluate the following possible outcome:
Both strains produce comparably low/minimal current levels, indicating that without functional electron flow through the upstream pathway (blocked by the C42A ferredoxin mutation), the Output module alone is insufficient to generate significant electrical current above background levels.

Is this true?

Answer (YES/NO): NO